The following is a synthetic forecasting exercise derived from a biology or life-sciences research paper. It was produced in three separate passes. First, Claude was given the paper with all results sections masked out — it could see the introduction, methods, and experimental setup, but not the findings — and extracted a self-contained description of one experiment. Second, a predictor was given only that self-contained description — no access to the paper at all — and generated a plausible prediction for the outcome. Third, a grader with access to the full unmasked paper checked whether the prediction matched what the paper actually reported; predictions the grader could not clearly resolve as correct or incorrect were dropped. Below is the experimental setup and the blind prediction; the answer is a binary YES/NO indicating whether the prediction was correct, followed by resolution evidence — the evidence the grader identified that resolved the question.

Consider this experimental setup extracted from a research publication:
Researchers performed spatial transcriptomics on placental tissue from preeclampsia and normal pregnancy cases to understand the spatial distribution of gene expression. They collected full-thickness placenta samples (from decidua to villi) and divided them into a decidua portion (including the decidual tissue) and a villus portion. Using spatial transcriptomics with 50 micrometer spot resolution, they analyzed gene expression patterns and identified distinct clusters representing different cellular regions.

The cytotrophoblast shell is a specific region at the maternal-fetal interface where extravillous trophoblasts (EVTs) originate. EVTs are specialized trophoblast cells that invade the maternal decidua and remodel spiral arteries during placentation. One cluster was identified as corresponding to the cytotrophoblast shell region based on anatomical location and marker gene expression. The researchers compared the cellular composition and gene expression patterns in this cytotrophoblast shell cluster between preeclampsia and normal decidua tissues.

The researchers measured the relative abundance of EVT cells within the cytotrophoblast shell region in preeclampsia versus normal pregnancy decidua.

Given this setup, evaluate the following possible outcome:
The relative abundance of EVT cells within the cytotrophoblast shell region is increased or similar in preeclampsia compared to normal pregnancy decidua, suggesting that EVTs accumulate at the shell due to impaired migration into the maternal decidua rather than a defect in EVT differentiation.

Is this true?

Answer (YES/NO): YES